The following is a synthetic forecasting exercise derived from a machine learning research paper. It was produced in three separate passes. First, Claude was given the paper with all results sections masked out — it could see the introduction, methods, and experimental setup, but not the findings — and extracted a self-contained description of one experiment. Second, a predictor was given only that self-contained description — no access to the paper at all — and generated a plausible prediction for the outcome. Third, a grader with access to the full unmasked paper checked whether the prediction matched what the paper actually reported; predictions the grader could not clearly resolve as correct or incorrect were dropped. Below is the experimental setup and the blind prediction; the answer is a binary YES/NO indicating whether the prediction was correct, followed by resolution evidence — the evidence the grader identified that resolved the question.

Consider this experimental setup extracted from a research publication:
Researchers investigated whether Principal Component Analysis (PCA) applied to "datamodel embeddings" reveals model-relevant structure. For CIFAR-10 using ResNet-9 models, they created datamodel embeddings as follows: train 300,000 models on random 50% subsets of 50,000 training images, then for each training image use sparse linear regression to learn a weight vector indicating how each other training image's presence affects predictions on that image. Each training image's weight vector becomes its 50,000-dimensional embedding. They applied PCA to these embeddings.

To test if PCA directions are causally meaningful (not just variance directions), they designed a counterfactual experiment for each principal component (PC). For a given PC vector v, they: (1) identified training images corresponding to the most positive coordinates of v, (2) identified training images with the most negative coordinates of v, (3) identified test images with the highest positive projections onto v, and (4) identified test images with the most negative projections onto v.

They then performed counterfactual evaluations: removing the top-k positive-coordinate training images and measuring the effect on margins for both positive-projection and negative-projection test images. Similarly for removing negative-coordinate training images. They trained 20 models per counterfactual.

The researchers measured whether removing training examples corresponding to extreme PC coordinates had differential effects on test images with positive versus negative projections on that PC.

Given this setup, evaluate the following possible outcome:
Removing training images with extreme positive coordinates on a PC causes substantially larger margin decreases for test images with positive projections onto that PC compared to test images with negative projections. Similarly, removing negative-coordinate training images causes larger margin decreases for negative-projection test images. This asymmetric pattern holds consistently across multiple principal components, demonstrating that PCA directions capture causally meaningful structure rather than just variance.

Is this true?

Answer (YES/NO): YES